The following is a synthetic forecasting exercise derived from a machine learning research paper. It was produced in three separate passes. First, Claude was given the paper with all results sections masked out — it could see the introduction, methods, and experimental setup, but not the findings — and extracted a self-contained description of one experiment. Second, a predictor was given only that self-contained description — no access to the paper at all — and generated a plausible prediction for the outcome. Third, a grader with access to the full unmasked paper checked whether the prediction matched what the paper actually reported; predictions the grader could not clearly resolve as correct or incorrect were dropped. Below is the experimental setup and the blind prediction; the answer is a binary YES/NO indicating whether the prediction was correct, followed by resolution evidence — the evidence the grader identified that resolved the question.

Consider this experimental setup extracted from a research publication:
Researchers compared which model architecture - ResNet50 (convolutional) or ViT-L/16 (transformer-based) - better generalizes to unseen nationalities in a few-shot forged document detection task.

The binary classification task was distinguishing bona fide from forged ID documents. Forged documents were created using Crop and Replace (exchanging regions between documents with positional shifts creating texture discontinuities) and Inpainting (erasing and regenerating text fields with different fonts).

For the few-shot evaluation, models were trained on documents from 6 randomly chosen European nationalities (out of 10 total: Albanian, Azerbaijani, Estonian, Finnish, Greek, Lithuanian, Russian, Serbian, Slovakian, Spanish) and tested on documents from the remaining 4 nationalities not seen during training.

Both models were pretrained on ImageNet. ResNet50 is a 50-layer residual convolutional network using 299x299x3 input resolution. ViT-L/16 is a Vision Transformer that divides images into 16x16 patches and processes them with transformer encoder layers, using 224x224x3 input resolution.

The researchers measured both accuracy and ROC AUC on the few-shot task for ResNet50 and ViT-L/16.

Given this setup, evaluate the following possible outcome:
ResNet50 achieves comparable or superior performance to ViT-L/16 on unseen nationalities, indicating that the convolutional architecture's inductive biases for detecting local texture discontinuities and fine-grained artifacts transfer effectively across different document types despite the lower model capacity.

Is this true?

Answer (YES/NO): YES